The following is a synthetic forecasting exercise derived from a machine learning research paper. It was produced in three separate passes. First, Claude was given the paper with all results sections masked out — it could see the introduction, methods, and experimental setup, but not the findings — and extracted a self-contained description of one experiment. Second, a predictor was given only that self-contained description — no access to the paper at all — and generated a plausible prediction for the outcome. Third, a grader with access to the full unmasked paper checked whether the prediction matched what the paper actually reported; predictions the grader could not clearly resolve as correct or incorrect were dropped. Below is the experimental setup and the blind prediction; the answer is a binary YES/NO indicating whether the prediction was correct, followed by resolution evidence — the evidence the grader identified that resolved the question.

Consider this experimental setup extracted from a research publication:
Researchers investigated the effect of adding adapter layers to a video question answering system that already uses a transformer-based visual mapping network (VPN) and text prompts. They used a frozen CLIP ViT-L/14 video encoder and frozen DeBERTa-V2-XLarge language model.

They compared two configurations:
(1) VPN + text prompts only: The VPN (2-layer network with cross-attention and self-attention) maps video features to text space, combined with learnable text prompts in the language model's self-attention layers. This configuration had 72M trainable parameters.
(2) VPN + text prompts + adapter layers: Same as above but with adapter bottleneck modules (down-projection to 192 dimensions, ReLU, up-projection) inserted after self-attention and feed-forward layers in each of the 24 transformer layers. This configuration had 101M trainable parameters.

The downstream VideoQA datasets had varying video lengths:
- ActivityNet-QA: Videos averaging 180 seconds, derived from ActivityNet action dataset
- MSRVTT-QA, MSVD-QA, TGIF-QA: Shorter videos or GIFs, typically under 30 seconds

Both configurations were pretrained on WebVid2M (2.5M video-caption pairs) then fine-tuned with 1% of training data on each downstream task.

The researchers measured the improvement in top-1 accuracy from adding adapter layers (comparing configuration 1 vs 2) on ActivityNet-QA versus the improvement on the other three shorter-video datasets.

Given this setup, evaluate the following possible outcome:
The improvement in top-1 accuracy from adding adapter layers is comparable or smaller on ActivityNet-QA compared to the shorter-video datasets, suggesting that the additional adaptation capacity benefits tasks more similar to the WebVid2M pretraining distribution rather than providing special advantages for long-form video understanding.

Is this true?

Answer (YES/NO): NO